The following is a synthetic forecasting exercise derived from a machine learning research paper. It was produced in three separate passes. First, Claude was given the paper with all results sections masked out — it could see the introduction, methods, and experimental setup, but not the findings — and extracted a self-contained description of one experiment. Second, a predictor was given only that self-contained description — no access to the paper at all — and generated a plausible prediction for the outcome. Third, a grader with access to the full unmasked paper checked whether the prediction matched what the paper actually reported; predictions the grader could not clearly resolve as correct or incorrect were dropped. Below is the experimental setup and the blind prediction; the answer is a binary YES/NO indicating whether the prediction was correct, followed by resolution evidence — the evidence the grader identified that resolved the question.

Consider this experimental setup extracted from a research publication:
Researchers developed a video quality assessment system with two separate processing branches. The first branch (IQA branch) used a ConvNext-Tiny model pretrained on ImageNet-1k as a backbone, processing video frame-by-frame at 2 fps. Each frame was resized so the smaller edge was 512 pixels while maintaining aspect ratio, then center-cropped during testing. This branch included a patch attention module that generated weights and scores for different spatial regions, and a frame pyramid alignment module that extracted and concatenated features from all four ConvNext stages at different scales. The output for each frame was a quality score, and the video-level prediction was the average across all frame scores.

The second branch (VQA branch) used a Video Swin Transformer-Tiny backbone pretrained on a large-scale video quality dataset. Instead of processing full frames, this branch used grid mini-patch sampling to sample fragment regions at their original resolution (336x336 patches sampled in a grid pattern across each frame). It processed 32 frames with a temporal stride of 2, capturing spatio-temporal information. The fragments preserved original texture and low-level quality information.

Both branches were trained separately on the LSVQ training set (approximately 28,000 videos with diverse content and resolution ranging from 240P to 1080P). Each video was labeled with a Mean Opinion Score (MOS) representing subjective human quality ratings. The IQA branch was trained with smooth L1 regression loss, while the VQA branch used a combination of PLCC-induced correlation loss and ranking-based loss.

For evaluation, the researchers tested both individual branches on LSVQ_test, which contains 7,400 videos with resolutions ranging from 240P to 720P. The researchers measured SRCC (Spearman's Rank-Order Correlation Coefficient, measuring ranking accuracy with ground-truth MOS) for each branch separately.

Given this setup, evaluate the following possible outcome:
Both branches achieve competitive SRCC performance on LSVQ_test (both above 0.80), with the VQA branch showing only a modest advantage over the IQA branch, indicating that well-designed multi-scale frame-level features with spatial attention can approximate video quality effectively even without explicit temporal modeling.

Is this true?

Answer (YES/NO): YES